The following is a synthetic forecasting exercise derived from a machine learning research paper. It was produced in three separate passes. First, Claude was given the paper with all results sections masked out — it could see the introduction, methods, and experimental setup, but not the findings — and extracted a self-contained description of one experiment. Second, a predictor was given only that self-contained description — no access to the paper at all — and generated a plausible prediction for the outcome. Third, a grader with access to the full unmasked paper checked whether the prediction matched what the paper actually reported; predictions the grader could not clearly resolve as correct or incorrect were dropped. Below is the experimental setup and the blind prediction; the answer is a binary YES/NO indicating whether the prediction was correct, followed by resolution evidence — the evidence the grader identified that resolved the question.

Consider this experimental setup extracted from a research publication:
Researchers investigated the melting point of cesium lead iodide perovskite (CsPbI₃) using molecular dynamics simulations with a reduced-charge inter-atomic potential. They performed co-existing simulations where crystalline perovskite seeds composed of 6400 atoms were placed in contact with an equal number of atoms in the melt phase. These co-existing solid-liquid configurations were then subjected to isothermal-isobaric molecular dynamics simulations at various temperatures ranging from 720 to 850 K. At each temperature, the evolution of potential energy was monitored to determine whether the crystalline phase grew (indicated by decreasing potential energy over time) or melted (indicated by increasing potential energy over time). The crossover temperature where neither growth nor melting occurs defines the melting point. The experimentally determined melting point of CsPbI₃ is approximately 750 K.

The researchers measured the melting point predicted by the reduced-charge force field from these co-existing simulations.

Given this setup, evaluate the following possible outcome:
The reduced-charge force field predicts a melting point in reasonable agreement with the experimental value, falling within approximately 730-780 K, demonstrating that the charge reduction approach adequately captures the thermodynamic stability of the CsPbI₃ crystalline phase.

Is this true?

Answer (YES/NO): NO